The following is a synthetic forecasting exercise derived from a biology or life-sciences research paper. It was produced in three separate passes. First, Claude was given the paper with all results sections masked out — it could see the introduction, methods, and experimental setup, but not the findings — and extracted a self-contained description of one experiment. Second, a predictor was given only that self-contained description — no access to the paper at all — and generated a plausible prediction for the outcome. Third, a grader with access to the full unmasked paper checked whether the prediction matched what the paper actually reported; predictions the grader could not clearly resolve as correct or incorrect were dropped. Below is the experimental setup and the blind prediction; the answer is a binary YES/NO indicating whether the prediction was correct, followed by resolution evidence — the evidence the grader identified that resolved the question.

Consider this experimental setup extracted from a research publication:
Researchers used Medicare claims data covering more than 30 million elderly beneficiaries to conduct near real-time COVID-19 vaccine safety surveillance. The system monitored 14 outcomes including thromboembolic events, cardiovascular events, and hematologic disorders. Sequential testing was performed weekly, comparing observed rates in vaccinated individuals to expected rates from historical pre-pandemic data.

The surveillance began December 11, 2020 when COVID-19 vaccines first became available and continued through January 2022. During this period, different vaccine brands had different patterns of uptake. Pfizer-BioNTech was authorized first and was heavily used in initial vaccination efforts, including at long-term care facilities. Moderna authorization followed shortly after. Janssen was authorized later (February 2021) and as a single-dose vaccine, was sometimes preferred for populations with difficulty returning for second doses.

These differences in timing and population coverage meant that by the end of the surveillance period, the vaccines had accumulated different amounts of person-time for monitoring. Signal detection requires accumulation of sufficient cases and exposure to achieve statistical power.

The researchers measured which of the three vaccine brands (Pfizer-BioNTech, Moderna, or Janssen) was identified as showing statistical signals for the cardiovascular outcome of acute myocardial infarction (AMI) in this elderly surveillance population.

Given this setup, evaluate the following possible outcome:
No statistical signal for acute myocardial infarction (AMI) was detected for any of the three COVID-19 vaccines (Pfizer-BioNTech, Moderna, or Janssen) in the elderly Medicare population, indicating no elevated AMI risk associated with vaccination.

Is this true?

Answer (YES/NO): NO